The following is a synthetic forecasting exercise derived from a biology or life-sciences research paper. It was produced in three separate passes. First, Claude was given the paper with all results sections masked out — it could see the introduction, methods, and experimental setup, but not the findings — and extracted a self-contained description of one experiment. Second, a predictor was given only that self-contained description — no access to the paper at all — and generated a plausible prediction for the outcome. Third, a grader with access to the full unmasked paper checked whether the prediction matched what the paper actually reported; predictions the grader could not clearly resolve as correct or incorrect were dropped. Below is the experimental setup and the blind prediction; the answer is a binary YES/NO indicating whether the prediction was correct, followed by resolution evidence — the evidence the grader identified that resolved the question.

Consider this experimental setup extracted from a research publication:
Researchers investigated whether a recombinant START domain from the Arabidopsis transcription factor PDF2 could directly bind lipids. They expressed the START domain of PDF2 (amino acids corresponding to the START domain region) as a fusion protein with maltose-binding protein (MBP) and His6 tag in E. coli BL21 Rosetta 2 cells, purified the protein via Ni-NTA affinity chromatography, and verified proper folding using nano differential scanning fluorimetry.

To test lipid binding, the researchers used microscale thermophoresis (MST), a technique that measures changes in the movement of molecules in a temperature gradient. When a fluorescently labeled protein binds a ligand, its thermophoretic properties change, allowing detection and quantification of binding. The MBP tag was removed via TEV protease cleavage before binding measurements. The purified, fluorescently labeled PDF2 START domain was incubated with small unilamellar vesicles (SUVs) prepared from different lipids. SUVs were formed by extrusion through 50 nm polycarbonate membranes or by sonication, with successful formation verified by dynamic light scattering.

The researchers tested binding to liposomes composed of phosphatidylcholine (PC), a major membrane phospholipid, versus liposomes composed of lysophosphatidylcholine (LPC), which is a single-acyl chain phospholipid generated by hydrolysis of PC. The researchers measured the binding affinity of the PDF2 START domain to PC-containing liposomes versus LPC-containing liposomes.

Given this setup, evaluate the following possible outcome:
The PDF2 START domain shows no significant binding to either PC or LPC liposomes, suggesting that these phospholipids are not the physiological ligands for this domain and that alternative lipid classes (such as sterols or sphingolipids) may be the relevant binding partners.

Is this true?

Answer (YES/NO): NO